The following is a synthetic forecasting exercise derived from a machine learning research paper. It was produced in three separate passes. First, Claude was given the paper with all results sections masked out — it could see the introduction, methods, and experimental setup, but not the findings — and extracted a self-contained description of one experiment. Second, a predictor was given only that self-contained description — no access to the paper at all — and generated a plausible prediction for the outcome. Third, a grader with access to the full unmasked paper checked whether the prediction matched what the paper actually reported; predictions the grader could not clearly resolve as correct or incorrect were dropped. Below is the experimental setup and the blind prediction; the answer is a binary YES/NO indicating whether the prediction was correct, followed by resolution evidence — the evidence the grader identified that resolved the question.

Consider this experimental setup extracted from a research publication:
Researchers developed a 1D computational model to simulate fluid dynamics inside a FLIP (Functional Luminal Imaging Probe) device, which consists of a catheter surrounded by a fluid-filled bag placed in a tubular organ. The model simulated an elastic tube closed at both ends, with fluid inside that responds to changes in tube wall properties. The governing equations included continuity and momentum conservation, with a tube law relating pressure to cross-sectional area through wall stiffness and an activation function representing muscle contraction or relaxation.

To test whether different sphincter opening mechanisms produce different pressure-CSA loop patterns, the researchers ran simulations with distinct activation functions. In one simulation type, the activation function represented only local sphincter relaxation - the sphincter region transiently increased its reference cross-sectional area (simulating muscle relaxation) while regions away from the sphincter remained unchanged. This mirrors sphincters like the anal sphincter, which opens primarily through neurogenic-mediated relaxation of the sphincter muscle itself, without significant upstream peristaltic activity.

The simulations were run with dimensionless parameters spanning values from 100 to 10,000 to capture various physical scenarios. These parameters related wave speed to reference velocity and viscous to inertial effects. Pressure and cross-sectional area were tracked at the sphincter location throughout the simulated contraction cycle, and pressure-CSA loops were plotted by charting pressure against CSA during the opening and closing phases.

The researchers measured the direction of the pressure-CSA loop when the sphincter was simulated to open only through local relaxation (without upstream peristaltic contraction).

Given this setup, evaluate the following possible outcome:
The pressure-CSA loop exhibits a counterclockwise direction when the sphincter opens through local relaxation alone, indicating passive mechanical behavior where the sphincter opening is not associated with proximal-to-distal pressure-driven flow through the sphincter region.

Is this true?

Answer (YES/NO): NO